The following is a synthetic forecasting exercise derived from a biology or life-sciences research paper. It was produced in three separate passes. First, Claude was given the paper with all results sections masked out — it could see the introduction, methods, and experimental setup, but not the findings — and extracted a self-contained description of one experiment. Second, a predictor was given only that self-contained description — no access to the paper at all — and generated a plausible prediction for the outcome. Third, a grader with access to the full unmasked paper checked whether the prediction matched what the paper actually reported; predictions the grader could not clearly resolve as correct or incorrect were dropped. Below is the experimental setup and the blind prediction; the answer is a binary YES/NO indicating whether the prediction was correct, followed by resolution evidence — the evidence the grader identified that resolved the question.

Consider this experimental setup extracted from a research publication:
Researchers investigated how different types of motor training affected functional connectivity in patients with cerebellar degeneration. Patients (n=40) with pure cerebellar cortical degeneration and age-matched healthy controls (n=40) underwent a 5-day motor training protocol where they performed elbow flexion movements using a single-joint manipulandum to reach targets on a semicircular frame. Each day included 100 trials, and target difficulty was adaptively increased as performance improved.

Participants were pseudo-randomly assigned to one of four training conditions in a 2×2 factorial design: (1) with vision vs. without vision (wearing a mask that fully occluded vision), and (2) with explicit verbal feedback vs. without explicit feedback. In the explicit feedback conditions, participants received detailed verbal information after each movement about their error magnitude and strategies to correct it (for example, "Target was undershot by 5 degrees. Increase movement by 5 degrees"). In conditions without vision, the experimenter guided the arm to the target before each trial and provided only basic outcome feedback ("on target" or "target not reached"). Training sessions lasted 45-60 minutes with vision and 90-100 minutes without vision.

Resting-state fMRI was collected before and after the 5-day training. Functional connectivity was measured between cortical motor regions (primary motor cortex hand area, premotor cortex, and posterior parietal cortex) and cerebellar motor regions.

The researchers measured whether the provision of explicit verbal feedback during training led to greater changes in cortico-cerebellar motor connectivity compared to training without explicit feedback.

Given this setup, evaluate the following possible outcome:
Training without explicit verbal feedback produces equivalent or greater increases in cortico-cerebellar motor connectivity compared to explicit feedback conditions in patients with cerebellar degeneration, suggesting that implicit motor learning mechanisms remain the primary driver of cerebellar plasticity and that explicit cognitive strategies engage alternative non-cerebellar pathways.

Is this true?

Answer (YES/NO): NO